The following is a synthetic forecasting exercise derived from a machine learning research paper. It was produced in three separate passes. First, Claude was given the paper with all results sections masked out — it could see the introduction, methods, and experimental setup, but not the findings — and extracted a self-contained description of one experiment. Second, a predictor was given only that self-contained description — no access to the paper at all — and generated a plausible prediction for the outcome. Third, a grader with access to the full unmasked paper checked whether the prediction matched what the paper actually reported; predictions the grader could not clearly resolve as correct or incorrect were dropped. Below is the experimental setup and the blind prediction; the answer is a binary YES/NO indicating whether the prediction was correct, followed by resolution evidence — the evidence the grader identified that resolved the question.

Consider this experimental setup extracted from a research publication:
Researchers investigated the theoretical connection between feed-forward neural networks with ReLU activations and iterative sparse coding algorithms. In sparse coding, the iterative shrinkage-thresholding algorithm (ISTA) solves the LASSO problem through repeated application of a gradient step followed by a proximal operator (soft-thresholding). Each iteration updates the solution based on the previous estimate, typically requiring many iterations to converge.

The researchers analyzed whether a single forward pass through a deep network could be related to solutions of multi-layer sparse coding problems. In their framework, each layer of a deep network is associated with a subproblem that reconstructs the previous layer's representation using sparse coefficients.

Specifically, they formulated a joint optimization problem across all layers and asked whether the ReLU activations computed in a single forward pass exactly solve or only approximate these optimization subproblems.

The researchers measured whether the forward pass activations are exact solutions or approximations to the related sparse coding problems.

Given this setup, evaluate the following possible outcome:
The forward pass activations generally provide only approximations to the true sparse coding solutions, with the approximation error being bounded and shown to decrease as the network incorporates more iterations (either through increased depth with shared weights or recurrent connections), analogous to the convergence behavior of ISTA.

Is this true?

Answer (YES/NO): NO